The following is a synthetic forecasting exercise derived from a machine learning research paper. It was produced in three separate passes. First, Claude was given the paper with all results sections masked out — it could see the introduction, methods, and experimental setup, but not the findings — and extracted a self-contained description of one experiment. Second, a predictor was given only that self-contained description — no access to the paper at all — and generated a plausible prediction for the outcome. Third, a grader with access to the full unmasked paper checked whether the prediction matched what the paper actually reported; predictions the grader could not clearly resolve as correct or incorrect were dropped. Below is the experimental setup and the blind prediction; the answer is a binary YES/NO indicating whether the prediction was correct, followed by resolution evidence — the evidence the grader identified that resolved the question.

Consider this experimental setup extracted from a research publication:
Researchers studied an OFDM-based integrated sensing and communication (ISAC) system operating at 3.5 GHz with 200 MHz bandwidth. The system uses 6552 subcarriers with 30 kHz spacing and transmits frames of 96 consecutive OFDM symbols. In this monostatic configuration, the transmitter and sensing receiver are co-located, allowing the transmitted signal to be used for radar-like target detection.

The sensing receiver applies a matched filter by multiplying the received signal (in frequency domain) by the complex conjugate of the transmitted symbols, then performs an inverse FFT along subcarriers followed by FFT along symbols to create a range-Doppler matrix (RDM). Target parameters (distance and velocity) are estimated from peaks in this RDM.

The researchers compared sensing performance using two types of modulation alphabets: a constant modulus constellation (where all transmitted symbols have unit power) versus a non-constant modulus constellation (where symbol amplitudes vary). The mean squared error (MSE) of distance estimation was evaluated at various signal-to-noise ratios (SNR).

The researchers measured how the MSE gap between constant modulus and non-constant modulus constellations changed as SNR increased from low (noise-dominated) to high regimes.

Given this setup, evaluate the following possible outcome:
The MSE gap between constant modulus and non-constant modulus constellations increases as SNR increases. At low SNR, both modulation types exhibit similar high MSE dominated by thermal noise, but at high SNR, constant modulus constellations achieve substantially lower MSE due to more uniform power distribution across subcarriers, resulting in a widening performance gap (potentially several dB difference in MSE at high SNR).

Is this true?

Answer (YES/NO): YES